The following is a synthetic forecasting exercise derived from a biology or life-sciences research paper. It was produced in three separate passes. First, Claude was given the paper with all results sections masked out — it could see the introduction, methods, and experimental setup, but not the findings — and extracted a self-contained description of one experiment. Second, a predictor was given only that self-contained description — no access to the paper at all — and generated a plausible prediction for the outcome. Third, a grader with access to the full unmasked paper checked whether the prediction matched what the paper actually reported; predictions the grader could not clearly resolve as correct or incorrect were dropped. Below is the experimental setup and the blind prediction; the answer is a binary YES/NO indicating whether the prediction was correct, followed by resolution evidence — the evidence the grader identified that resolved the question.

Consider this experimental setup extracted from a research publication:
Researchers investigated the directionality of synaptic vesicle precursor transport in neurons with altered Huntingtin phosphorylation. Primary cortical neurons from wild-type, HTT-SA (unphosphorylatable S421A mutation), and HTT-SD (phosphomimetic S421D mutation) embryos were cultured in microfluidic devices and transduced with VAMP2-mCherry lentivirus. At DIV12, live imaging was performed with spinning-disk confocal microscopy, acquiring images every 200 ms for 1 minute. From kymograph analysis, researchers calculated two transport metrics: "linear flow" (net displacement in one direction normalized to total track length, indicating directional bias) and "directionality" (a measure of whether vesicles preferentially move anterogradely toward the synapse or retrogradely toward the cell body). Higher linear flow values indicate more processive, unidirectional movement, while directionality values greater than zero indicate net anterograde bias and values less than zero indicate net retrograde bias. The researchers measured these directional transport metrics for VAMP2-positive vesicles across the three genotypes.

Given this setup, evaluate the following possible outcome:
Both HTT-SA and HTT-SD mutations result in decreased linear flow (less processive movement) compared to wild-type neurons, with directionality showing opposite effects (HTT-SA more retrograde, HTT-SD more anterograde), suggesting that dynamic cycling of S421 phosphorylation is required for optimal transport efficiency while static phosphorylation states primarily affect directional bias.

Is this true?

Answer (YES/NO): NO